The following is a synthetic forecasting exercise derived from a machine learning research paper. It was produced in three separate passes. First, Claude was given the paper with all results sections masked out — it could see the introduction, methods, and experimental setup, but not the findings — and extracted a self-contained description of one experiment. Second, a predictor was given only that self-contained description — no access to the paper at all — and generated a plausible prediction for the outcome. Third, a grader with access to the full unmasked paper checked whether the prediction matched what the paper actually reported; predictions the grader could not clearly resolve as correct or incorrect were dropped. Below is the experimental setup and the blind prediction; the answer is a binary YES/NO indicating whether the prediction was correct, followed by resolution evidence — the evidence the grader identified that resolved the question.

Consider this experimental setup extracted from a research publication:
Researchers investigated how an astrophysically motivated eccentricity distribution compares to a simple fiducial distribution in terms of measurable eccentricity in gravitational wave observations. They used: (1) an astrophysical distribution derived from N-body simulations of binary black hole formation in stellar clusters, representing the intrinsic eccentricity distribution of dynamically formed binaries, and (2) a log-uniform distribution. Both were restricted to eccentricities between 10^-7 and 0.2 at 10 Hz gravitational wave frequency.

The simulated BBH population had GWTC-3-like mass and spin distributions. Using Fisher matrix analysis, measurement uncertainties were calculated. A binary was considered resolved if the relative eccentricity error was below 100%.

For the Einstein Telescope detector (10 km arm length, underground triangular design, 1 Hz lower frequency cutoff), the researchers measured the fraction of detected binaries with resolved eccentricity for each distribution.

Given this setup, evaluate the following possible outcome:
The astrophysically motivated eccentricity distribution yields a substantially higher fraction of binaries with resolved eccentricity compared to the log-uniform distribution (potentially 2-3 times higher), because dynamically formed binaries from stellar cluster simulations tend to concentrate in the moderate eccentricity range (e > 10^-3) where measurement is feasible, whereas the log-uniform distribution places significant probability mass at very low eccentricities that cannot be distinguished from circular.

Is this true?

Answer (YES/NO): NO